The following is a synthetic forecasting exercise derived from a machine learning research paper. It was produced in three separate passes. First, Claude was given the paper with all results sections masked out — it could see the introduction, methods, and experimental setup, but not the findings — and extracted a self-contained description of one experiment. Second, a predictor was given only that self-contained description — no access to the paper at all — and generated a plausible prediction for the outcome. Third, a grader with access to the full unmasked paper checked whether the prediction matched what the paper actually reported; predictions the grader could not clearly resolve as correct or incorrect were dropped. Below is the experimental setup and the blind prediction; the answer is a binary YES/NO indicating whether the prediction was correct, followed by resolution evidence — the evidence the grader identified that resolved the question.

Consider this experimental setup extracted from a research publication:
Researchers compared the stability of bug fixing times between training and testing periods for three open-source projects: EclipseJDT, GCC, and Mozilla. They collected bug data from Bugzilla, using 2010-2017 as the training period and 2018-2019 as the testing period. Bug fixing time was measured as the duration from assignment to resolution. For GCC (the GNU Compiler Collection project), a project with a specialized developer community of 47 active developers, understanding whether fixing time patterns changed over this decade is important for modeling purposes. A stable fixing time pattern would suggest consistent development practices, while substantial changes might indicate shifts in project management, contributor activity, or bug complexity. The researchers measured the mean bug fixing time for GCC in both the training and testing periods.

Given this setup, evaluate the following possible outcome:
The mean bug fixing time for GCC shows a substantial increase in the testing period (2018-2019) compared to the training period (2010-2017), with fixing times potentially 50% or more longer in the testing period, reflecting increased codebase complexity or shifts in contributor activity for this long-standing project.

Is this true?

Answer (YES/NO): NO